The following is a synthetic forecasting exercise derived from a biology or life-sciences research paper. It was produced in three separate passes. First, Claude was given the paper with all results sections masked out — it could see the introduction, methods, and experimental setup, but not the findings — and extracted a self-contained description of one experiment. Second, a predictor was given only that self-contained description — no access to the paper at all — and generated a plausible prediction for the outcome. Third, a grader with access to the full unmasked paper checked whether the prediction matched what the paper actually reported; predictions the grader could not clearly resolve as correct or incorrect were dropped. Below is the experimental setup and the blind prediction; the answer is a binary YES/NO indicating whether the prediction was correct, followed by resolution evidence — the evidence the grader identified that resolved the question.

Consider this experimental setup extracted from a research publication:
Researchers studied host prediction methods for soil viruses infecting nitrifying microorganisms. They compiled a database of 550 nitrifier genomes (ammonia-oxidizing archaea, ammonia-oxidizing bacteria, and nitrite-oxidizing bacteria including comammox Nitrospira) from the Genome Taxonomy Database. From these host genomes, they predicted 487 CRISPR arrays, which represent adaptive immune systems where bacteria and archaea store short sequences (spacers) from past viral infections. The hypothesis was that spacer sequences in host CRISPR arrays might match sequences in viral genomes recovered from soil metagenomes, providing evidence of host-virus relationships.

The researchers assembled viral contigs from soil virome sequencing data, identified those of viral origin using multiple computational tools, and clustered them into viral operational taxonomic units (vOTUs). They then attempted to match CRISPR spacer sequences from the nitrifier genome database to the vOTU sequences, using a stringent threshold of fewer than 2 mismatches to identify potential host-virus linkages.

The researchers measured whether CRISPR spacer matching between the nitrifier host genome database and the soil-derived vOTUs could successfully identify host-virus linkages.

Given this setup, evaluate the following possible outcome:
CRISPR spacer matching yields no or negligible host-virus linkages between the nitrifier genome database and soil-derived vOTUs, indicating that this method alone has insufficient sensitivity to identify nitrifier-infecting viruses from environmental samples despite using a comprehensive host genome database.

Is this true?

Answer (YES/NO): YES